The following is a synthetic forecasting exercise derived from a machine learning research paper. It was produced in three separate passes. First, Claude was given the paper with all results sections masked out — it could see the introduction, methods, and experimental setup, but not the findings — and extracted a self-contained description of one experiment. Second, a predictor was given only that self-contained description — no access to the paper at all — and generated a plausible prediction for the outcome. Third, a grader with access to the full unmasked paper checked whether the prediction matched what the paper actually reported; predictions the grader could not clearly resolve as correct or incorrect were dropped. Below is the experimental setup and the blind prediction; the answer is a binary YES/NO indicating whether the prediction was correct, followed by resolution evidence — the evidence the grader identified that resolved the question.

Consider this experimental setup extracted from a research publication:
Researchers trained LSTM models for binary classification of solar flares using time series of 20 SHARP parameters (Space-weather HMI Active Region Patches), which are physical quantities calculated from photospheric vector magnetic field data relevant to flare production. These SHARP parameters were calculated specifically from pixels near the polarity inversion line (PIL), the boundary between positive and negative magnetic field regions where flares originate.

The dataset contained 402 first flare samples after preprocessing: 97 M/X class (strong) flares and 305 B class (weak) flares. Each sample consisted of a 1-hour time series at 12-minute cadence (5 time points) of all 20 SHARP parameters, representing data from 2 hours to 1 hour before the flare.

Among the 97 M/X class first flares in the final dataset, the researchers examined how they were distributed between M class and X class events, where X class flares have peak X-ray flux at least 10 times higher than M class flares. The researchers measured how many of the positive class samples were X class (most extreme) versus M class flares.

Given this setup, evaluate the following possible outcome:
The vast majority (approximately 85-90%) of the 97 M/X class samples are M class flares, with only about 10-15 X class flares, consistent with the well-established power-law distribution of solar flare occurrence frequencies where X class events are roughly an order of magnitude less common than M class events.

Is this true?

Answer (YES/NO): NO